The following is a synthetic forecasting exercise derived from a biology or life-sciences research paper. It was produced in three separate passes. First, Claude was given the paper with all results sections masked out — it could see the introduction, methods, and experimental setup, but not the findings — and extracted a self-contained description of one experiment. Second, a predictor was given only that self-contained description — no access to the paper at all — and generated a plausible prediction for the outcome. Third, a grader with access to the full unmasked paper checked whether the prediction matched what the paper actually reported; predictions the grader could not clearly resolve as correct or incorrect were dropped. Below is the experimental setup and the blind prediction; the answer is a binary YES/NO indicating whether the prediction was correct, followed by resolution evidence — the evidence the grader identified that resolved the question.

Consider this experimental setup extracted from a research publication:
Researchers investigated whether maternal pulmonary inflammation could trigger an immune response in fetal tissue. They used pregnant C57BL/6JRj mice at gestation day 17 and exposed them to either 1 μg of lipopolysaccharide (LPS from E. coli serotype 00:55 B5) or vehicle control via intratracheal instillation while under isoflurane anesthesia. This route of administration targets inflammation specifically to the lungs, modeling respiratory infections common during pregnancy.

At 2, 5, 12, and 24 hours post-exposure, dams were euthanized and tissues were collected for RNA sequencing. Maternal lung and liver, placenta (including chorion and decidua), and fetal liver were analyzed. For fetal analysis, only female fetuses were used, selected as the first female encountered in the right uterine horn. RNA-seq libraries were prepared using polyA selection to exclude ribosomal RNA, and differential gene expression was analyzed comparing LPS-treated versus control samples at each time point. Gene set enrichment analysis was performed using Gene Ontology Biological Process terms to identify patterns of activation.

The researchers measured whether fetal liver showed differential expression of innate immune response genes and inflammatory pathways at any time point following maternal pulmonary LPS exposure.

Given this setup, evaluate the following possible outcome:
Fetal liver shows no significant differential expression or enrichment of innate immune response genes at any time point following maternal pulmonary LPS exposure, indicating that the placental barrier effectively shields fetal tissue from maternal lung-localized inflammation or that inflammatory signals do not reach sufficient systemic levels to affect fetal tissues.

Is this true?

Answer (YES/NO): YES